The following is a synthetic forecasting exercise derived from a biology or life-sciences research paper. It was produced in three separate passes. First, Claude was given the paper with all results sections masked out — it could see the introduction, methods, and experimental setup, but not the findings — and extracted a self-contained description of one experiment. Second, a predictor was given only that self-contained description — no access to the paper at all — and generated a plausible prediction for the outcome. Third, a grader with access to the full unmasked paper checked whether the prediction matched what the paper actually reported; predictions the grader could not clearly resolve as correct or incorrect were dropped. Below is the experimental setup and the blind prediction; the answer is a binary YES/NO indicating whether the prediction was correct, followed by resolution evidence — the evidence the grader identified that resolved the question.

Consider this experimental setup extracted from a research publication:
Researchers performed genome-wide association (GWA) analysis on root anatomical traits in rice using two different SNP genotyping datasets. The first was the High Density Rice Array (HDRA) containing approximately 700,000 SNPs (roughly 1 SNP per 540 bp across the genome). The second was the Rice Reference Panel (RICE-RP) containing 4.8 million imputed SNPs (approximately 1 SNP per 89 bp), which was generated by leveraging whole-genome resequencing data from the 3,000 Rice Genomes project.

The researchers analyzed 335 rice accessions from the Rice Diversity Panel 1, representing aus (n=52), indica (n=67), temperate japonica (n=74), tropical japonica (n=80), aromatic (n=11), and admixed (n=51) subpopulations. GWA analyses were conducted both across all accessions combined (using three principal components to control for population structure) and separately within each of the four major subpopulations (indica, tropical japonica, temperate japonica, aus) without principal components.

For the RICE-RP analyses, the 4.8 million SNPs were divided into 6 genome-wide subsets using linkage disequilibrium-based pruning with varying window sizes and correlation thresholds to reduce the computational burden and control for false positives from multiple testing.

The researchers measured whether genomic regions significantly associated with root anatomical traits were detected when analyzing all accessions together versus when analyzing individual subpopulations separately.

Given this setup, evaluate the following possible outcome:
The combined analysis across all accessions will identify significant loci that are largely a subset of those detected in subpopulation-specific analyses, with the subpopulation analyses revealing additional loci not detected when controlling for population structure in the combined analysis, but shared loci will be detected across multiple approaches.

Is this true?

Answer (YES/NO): NO